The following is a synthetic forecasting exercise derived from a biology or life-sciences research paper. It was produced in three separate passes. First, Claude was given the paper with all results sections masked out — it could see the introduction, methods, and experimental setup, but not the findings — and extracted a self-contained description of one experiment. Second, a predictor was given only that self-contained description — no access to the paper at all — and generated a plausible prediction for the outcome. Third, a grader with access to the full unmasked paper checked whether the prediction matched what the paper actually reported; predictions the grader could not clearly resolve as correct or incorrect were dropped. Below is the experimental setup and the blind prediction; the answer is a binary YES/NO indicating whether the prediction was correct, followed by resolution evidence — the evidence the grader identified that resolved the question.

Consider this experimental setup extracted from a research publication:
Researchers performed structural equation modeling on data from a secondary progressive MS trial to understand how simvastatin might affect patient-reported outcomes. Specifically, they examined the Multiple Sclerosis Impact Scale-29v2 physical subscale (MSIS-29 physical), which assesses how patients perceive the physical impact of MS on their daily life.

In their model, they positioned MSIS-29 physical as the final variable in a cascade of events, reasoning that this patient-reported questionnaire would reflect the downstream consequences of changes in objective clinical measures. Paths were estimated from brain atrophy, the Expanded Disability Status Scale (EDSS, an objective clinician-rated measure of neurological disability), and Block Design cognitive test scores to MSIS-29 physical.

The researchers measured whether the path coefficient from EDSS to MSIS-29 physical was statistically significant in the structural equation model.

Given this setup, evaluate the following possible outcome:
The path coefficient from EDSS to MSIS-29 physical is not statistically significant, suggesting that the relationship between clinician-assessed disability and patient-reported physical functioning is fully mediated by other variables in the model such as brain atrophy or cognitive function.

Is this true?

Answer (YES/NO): NO